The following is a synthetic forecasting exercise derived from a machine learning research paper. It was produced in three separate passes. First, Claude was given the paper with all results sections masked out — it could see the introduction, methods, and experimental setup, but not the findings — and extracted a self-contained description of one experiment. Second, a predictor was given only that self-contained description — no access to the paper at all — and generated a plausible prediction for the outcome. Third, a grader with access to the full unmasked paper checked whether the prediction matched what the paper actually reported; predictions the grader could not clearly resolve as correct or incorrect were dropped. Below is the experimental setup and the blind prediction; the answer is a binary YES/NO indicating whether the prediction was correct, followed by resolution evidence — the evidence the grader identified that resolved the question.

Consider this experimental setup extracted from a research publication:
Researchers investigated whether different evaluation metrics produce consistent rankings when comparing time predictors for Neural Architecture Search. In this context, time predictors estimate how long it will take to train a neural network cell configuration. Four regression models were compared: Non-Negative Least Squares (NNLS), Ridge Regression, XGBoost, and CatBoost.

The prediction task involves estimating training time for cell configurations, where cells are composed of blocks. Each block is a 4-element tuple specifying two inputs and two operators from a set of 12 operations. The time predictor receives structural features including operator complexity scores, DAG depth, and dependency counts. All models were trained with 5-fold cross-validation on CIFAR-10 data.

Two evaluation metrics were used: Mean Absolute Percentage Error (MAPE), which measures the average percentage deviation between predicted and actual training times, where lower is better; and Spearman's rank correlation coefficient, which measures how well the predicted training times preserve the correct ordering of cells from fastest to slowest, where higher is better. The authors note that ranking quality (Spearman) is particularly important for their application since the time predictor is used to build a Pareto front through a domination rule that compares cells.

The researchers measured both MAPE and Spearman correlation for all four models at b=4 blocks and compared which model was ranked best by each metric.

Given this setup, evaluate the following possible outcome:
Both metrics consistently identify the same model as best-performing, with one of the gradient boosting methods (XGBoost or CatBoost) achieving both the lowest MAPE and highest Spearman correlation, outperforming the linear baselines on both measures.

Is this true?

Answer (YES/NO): NO